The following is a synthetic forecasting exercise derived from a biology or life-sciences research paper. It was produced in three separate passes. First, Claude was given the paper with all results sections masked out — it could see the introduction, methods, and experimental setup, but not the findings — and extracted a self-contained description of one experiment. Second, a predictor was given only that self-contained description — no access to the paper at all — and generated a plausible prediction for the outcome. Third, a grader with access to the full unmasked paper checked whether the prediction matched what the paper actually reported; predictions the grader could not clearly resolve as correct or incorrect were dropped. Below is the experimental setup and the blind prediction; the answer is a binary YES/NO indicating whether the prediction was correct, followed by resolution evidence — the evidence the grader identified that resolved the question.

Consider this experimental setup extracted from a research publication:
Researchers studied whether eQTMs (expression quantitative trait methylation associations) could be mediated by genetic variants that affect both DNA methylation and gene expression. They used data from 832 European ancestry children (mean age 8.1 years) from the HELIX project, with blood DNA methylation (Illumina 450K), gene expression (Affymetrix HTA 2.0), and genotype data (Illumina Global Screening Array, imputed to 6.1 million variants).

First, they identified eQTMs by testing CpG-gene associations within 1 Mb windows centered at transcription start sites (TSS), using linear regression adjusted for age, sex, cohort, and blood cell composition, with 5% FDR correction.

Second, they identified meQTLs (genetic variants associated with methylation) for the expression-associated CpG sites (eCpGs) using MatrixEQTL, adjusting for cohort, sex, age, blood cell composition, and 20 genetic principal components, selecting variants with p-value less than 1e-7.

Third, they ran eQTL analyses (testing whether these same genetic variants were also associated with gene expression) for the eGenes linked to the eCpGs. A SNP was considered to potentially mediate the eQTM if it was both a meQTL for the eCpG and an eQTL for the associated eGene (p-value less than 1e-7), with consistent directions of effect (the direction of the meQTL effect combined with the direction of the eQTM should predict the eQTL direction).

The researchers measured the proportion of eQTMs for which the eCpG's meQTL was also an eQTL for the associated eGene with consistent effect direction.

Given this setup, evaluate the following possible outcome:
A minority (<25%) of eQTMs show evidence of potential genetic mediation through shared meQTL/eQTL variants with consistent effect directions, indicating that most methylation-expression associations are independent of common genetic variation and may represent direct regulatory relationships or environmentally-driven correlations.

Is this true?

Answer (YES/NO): NO